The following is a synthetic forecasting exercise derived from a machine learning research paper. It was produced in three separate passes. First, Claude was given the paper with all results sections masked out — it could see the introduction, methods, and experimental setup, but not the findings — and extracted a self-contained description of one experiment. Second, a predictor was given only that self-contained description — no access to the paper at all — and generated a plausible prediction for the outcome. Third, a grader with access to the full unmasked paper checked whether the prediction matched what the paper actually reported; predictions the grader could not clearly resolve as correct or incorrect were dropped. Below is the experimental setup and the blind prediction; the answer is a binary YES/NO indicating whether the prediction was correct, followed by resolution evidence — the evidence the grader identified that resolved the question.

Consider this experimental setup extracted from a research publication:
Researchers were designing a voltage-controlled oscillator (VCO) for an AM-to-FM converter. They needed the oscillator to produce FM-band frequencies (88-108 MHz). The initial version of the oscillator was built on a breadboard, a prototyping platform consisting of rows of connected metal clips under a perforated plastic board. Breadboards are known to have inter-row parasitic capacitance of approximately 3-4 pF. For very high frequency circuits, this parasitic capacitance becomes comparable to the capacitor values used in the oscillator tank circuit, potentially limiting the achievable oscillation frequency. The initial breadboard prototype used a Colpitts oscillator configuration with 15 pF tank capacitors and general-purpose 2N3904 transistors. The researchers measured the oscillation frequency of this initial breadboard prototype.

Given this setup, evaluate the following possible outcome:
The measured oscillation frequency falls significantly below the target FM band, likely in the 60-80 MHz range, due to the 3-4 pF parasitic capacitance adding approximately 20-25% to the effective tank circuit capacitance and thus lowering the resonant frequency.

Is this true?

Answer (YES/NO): NO